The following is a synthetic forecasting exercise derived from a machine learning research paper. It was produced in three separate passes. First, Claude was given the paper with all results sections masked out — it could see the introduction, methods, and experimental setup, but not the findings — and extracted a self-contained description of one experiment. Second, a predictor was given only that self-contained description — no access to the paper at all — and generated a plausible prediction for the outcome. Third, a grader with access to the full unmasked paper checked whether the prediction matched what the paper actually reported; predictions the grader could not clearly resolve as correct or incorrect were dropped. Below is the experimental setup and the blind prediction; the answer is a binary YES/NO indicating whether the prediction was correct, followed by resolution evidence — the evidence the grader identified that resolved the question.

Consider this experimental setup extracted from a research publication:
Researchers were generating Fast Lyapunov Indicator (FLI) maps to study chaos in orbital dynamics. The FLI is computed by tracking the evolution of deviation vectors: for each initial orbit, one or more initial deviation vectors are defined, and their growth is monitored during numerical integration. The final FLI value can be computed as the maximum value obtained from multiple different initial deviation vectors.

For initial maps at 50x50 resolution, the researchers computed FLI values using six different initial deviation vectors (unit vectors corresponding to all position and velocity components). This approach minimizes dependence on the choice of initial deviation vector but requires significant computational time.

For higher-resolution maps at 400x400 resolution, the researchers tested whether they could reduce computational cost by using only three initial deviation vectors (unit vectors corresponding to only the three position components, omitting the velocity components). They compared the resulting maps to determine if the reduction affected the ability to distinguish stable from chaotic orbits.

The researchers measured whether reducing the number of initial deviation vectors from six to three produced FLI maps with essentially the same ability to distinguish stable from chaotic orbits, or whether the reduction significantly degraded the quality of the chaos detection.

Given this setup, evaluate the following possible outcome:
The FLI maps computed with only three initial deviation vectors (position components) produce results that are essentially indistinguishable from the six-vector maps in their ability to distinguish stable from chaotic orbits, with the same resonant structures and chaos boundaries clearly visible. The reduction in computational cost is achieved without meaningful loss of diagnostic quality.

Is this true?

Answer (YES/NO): YES